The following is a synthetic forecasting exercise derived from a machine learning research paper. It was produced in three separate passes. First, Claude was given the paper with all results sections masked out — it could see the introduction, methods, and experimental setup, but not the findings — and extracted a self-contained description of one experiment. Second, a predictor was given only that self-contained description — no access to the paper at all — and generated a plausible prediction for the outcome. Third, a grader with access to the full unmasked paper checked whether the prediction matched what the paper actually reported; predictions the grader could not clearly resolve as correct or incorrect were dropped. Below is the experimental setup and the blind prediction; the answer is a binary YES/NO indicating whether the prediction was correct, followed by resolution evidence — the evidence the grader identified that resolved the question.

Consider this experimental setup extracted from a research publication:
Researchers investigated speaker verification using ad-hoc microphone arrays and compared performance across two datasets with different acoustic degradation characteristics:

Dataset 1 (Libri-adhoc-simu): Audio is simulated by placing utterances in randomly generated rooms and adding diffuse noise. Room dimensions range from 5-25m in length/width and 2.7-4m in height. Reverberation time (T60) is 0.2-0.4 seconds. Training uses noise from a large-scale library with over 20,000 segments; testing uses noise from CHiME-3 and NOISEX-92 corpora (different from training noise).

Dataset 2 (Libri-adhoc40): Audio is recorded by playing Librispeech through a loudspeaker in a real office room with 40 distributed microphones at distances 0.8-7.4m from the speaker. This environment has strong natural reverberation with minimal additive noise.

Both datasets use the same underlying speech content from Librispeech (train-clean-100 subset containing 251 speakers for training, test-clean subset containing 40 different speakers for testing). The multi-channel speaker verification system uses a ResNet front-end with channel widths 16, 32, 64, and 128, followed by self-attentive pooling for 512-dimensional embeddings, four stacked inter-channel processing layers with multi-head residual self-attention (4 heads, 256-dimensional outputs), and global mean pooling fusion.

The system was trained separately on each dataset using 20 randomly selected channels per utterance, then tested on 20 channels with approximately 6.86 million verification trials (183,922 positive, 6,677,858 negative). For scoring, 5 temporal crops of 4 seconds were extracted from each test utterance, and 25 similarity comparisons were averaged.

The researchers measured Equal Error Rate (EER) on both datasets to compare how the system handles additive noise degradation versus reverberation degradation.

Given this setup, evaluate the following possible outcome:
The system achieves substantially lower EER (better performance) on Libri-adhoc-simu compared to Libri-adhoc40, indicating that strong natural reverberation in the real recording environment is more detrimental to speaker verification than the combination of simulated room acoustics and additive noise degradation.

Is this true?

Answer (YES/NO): YES